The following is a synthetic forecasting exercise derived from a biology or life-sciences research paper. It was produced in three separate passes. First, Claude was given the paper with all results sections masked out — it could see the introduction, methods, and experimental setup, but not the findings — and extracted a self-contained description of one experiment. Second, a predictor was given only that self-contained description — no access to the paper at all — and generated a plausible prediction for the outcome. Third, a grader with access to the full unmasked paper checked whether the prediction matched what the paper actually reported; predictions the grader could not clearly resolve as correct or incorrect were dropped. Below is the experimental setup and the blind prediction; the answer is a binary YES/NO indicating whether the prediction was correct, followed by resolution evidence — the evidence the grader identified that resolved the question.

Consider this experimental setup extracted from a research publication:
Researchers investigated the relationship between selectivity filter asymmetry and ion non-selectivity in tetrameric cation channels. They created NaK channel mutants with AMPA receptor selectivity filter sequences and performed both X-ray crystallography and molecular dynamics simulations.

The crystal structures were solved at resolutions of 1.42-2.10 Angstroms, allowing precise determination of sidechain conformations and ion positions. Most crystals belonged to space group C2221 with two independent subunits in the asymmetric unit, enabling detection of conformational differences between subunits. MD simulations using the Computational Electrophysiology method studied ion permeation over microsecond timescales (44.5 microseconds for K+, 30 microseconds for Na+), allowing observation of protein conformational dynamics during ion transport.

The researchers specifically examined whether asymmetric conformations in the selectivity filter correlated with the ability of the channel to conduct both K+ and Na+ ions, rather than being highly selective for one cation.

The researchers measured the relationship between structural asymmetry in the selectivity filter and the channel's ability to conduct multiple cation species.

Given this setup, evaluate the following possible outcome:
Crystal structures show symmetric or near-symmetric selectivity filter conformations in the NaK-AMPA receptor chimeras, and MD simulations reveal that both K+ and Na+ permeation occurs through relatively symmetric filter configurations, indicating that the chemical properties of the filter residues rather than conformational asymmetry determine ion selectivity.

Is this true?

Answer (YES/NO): NO